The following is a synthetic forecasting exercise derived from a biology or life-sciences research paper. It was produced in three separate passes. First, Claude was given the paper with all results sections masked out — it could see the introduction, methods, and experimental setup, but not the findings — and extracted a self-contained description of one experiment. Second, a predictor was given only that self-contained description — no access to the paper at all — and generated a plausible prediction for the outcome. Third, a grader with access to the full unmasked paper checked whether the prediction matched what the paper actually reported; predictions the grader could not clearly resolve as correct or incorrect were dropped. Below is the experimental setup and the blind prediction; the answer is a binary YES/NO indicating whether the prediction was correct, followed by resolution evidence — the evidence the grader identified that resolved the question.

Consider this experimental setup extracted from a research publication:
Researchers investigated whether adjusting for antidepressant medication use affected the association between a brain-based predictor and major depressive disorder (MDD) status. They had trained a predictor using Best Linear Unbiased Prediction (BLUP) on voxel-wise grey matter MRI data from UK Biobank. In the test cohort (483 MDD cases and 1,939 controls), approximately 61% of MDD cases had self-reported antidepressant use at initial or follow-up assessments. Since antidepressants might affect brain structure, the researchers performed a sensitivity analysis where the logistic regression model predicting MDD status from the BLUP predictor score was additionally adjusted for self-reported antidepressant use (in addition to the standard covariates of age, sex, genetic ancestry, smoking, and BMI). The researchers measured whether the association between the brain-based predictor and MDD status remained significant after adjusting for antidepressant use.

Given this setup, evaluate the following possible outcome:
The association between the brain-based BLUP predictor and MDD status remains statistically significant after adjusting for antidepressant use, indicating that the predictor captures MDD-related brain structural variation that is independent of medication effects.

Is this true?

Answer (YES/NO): YES